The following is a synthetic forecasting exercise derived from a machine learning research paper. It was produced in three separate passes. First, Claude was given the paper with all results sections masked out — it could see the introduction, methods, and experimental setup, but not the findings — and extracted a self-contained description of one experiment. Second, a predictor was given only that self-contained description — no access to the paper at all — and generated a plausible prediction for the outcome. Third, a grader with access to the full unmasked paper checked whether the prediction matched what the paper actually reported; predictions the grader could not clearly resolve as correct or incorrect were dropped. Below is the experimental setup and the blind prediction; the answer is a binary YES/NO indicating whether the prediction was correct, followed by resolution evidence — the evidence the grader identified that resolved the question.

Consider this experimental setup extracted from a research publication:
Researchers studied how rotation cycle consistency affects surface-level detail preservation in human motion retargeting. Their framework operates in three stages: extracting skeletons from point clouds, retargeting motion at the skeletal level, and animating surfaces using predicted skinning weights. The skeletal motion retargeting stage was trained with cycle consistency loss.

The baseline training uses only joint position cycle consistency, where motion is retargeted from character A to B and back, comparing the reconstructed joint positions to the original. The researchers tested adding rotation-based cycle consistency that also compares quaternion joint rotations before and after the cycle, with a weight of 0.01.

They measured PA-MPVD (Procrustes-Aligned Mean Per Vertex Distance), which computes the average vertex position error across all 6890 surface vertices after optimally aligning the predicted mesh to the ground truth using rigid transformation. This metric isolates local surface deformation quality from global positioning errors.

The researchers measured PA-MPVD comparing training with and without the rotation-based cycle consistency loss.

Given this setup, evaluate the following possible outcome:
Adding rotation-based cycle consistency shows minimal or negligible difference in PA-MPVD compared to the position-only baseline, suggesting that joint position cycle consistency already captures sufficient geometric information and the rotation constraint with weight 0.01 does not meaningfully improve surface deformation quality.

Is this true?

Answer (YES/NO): NO